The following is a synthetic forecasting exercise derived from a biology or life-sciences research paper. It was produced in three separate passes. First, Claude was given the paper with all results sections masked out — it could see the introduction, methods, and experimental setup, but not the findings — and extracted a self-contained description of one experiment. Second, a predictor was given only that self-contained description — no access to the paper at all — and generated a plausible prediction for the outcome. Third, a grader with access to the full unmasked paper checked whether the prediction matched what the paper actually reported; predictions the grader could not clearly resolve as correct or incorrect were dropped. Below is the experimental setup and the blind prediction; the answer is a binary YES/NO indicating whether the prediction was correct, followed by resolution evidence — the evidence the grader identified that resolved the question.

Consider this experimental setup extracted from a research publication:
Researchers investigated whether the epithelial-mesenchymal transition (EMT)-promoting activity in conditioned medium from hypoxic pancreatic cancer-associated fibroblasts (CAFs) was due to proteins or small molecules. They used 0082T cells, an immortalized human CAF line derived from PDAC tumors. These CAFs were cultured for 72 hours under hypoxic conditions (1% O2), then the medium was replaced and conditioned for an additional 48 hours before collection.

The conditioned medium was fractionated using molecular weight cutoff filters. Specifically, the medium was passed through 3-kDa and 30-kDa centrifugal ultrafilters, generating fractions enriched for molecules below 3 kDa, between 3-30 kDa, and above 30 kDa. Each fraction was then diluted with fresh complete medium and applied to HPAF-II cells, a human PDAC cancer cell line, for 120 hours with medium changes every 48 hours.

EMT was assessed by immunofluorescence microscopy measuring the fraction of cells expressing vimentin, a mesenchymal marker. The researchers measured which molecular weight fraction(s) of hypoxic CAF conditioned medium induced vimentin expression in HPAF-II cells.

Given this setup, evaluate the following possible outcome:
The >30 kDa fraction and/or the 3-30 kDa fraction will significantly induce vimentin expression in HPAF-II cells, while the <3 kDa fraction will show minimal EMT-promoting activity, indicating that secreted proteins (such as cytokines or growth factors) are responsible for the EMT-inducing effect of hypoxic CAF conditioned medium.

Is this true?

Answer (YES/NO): NO